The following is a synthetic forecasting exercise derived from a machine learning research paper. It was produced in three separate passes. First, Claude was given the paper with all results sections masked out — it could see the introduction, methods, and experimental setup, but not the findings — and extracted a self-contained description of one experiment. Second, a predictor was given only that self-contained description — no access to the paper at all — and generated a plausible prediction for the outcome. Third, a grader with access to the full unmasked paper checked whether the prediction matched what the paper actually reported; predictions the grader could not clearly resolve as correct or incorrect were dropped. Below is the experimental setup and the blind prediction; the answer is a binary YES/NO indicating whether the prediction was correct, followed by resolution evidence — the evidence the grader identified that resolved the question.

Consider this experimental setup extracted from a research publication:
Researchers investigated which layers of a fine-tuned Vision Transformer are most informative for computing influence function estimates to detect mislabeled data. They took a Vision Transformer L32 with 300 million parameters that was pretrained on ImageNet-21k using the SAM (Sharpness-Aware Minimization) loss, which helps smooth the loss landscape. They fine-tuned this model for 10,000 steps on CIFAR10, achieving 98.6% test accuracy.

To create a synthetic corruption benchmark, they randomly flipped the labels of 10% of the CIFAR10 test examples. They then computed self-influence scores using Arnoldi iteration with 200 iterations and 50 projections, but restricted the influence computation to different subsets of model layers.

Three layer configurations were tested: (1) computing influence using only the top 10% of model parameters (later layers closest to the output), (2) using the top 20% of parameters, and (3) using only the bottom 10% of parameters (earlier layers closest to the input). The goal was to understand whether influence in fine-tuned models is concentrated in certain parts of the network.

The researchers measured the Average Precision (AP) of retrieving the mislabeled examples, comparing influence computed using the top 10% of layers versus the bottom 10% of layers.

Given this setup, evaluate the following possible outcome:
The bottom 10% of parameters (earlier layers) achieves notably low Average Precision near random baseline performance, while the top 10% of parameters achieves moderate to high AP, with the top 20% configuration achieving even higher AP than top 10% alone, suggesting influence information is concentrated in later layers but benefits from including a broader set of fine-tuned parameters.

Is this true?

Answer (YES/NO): NO